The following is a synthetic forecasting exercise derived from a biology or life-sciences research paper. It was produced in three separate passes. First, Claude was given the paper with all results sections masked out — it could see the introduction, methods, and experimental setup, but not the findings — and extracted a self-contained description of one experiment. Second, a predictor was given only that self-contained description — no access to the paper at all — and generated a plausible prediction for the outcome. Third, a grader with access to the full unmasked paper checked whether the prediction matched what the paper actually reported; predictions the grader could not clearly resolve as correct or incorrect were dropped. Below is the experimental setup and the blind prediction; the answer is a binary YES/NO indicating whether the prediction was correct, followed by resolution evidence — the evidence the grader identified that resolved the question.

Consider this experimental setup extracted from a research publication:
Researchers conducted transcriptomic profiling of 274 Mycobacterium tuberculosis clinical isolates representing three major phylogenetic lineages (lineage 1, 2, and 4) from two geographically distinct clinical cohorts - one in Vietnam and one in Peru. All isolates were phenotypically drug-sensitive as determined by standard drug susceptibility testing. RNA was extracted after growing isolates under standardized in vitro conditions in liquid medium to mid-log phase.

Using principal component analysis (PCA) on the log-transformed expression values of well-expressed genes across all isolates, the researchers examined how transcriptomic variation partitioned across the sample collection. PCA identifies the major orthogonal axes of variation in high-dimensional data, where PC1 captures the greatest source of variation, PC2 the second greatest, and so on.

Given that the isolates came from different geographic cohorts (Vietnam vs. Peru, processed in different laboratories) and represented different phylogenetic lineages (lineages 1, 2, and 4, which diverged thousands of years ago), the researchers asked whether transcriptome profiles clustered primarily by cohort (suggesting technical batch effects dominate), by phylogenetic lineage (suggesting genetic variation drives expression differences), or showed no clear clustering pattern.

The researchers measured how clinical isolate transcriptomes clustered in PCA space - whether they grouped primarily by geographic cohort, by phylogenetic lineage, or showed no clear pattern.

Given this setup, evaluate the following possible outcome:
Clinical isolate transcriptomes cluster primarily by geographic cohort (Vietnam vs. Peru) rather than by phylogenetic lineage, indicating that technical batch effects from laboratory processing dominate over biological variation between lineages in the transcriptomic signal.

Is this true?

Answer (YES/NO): NO